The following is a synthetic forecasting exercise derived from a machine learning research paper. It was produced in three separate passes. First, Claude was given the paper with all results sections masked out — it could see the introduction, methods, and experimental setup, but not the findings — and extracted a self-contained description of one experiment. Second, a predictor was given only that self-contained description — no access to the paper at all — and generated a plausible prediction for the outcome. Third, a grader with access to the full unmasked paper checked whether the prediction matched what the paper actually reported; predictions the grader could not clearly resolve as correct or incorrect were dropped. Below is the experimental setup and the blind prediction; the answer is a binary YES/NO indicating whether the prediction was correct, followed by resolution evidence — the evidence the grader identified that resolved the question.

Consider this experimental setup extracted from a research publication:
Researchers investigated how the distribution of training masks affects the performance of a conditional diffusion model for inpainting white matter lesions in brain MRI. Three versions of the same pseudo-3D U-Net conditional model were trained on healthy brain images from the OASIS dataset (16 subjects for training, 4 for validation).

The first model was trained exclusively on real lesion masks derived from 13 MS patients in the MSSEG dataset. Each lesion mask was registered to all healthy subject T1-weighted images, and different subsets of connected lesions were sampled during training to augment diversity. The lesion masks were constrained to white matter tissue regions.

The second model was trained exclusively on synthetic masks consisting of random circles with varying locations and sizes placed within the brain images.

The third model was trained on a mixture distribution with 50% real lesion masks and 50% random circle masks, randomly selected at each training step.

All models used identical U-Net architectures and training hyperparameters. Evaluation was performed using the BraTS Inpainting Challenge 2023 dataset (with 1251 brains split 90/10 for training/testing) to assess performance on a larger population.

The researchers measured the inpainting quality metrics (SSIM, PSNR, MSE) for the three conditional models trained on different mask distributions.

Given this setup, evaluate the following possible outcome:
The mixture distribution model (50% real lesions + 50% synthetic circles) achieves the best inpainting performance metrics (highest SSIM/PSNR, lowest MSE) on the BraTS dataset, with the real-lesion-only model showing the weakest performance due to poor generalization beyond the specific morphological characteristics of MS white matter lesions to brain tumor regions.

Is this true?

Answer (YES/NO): NO